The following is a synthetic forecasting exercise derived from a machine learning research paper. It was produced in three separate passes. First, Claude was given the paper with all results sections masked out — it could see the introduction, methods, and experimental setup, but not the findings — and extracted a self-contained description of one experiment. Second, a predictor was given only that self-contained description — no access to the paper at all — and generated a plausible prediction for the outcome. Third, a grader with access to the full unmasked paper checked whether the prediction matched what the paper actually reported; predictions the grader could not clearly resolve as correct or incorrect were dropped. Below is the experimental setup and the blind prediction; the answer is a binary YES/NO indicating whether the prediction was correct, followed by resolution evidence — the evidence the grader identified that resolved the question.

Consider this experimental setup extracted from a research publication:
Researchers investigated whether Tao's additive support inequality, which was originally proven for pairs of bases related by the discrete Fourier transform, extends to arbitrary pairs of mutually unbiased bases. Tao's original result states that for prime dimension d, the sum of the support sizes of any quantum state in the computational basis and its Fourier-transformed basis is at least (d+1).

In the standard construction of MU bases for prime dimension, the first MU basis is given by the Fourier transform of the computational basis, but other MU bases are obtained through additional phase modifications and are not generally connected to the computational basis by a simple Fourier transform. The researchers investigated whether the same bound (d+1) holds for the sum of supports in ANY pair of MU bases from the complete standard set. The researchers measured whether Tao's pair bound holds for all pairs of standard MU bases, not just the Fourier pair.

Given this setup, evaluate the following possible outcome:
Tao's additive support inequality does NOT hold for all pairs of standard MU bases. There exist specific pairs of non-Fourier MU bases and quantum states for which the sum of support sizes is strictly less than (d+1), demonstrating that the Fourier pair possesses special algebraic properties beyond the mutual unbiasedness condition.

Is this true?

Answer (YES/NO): NO